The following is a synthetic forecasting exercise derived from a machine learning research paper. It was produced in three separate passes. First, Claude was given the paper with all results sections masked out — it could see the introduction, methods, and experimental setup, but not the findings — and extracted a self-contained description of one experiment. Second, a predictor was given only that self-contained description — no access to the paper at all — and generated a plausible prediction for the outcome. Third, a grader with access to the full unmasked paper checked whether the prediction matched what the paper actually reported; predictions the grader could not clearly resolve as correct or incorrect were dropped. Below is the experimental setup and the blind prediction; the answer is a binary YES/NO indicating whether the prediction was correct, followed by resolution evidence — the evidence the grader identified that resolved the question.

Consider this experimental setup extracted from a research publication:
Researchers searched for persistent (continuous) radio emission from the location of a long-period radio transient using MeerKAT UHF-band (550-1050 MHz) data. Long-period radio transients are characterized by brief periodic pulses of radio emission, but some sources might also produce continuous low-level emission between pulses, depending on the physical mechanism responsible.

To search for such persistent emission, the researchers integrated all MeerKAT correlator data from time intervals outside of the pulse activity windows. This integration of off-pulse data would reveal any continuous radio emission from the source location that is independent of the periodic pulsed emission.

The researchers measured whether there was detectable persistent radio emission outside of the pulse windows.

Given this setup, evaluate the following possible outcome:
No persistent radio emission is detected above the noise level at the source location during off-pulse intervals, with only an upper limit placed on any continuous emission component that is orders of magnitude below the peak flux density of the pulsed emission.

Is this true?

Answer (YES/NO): YES